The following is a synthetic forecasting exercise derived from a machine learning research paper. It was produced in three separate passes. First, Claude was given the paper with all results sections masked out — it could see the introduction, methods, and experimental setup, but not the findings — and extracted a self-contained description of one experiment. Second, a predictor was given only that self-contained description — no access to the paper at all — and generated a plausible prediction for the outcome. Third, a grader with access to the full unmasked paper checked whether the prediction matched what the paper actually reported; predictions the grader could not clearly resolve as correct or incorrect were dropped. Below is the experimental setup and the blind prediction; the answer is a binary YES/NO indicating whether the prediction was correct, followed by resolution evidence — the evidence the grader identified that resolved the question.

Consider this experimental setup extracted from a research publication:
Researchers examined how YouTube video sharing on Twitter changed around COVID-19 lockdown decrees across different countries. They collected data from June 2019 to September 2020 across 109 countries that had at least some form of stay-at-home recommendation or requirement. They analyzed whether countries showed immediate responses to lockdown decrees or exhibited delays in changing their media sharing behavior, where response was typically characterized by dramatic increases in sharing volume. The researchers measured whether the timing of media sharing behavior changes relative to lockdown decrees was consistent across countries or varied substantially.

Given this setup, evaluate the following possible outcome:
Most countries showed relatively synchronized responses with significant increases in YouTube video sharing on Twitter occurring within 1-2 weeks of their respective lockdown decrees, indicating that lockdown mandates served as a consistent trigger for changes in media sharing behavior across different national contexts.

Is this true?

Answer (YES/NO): NO